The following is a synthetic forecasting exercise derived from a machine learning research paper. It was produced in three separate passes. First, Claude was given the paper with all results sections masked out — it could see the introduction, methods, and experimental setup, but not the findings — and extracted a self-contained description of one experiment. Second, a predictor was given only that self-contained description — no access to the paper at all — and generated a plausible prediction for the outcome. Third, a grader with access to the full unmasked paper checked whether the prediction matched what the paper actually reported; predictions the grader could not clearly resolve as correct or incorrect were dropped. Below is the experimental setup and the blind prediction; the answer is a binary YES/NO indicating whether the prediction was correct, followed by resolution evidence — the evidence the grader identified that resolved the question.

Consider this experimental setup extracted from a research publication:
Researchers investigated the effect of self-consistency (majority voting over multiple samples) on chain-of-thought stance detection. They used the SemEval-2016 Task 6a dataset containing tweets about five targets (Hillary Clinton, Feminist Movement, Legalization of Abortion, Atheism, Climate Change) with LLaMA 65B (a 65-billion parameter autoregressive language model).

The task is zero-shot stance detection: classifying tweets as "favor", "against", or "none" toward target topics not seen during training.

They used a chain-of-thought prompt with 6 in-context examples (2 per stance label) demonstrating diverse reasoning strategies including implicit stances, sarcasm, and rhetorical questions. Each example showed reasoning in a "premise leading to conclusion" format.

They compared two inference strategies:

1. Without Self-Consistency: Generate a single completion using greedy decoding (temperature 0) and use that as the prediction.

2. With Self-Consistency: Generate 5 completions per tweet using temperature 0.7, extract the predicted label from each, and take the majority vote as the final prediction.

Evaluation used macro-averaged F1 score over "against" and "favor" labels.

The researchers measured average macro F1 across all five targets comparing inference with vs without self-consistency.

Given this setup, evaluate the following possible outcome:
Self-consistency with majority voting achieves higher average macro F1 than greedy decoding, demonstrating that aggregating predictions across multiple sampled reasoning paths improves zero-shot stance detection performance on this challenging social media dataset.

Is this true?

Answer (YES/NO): YES